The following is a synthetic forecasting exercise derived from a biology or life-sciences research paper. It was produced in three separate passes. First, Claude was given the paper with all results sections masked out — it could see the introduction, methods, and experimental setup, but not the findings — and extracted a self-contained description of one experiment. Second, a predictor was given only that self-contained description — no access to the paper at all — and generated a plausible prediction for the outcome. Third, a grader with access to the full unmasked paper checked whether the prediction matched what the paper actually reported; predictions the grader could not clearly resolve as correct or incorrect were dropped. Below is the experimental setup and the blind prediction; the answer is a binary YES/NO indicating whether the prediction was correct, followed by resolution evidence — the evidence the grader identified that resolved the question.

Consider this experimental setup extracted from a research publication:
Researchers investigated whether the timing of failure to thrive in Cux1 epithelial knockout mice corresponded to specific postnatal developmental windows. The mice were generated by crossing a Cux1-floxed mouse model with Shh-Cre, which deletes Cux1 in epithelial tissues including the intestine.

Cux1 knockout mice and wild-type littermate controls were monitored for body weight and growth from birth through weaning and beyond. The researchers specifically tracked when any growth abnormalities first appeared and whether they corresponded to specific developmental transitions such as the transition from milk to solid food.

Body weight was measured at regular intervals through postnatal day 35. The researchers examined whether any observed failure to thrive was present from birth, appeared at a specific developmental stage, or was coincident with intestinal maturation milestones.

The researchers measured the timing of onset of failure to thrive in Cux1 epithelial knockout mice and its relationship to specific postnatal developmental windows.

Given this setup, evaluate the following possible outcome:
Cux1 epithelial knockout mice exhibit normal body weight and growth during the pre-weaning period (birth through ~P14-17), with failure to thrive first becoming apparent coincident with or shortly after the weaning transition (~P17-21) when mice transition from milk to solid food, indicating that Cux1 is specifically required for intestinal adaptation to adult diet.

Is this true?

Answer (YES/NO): NO